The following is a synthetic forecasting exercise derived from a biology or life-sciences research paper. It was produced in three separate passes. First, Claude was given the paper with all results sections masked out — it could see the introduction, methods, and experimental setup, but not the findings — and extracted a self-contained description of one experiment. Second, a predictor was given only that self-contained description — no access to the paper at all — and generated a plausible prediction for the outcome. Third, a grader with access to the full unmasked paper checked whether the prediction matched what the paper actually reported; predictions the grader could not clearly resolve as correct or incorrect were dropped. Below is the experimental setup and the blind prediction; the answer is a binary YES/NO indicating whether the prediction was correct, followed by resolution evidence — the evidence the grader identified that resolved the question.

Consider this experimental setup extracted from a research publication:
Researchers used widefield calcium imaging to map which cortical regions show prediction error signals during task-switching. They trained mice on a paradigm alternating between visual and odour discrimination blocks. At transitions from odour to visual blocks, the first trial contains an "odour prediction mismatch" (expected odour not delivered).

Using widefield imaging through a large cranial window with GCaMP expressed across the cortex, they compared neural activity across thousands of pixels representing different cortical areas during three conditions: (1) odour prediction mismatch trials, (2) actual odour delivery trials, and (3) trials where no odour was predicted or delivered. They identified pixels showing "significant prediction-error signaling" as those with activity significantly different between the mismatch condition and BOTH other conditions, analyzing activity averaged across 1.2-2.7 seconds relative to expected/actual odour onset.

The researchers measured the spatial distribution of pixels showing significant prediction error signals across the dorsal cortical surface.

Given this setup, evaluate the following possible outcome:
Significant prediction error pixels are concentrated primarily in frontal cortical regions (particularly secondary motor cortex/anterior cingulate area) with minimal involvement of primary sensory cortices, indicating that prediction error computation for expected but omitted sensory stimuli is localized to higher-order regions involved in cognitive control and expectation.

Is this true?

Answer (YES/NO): YES